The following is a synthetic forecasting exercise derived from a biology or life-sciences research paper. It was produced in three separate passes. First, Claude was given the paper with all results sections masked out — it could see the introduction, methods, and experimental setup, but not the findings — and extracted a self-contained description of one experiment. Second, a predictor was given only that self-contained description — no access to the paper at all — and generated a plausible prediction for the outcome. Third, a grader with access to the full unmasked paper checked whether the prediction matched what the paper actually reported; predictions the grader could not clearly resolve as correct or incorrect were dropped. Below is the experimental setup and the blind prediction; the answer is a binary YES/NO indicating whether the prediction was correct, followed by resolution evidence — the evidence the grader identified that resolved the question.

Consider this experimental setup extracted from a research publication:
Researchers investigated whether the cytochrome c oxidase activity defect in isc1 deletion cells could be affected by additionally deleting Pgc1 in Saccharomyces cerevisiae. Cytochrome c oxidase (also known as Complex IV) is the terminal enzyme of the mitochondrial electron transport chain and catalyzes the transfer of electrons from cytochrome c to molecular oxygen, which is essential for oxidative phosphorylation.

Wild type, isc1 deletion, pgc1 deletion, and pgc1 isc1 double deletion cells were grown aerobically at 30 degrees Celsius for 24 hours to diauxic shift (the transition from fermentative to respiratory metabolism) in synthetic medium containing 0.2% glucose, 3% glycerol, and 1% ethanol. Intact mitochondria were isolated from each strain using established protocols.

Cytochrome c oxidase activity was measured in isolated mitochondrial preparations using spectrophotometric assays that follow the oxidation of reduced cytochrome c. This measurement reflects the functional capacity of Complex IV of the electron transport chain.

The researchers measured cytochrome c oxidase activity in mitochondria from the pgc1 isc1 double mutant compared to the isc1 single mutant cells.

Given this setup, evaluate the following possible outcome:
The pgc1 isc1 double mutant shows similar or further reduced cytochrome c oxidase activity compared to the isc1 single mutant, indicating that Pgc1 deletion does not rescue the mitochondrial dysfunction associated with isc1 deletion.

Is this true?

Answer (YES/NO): NO